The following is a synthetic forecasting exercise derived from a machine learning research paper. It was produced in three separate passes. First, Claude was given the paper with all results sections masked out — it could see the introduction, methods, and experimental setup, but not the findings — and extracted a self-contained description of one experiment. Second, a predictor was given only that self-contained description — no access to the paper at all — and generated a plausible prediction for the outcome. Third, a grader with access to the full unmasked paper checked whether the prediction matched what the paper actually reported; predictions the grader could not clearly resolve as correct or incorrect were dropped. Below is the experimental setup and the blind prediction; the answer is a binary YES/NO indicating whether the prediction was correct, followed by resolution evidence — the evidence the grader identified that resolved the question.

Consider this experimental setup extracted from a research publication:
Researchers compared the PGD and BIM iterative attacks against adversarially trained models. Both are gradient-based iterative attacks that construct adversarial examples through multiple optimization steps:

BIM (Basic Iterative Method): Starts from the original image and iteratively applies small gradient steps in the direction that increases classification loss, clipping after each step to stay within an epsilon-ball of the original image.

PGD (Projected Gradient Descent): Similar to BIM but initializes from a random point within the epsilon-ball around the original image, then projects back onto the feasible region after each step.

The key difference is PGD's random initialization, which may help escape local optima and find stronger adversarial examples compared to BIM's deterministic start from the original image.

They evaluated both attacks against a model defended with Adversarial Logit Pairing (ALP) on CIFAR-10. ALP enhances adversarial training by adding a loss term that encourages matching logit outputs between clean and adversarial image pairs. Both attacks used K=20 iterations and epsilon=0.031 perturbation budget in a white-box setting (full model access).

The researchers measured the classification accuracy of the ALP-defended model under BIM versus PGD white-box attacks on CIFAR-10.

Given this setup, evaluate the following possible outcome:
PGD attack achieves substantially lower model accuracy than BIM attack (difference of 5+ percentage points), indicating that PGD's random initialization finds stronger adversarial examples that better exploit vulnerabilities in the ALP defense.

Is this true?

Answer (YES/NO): NO